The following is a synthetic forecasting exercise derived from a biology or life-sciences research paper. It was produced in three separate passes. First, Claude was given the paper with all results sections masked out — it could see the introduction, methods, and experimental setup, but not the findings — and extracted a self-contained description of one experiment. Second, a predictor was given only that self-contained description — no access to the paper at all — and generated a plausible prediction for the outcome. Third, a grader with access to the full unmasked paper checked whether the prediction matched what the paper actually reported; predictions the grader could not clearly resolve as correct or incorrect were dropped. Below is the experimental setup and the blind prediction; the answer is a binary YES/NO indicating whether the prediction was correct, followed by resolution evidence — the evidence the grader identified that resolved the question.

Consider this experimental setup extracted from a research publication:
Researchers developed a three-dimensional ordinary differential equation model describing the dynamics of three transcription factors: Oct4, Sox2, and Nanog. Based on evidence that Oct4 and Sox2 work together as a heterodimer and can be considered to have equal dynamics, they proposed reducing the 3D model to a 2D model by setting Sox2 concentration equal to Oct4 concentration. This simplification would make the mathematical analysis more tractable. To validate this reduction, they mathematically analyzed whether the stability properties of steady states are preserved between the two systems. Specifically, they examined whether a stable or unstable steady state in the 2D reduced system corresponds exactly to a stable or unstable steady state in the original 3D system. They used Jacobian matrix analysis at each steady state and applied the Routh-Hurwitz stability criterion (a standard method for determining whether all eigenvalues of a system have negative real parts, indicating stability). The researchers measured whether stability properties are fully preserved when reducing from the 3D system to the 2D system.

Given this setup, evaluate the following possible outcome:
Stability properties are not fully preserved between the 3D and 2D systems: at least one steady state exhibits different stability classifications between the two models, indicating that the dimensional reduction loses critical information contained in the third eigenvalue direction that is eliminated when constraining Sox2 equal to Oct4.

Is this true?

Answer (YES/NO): NO